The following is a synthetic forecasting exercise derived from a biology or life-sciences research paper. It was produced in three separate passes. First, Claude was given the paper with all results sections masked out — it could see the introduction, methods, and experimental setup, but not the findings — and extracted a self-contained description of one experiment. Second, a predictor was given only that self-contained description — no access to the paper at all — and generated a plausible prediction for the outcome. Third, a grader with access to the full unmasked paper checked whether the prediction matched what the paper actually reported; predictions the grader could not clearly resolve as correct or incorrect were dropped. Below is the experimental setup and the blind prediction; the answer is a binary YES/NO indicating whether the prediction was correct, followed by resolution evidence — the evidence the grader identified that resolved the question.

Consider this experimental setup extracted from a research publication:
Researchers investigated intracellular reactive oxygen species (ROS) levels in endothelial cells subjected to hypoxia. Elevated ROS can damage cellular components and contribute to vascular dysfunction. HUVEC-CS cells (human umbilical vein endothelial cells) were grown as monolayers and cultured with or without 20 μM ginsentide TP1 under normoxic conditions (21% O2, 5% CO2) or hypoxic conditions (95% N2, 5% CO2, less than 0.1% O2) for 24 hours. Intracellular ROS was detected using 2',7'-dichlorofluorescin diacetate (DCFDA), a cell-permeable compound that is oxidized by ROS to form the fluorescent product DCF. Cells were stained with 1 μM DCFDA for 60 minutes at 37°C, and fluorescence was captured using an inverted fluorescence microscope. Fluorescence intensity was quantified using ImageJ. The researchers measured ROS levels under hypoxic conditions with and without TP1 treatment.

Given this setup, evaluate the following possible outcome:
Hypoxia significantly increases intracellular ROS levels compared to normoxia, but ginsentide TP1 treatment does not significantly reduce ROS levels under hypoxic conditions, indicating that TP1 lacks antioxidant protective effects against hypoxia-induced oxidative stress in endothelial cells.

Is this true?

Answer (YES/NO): NO